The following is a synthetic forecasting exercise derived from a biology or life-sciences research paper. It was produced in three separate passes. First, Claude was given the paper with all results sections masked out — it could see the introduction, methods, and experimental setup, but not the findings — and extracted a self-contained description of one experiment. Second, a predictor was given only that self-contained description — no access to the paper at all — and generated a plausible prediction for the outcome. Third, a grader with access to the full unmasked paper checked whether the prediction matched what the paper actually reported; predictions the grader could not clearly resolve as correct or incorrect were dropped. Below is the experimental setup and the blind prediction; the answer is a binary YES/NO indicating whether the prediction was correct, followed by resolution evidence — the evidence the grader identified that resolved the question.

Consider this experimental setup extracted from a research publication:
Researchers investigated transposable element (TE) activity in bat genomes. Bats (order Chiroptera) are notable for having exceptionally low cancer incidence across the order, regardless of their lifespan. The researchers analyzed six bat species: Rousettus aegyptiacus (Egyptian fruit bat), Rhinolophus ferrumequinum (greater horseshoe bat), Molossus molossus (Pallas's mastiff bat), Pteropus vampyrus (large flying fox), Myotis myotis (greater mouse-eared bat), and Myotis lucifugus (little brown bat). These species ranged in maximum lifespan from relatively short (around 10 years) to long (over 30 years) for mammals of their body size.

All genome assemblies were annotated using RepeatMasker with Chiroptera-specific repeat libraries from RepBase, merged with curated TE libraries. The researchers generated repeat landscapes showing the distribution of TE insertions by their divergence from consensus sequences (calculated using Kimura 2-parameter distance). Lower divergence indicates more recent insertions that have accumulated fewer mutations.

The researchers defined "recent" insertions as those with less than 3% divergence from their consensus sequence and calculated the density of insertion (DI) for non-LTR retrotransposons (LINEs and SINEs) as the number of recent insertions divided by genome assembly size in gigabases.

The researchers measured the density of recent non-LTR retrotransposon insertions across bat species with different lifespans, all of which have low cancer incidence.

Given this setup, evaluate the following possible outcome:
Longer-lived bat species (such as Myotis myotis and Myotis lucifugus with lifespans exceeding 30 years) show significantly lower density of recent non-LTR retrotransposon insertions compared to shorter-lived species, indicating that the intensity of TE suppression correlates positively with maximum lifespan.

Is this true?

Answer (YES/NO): NO